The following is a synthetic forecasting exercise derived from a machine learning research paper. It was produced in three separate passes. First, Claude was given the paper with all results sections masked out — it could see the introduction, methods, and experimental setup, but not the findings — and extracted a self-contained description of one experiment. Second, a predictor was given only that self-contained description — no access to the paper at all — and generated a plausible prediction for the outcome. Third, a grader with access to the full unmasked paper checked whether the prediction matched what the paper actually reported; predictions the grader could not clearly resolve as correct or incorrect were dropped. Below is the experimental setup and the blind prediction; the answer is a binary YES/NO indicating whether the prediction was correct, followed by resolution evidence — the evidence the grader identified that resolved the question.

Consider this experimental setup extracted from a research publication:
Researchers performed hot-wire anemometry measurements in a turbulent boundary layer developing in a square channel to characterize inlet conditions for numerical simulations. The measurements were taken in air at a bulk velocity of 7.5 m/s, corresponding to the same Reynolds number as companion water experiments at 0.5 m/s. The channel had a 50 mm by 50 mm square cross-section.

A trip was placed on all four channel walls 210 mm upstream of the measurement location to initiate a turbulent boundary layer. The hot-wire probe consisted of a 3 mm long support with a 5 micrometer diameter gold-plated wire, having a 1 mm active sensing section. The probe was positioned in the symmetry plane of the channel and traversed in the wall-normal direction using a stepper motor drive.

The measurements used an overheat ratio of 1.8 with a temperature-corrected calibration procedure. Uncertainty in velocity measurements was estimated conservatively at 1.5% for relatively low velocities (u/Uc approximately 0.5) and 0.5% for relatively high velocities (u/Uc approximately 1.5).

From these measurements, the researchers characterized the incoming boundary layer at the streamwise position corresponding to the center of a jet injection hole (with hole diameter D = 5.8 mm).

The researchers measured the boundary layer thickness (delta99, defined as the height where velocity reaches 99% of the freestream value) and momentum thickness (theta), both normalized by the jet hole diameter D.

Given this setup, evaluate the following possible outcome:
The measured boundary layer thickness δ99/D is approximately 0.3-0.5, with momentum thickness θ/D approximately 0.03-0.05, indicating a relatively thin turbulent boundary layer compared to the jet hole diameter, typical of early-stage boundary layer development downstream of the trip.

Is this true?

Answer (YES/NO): NO